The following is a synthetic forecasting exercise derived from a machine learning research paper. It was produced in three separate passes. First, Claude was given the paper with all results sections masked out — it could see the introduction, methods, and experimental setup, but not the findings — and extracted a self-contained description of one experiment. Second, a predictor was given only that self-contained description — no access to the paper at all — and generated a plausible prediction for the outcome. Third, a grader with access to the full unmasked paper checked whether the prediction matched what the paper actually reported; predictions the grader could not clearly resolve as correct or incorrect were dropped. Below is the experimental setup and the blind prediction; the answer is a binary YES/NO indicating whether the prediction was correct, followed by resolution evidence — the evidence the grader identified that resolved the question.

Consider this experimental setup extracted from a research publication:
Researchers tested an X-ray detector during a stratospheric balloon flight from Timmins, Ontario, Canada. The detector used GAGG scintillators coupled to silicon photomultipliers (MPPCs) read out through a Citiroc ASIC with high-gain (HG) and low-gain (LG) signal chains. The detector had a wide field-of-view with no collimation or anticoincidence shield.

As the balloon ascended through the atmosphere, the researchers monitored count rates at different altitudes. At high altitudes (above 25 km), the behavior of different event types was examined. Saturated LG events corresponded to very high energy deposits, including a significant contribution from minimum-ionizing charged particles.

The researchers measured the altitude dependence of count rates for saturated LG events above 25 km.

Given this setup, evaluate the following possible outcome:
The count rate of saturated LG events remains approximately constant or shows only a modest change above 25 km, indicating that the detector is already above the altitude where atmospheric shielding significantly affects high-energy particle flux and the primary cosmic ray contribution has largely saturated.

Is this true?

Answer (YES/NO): YES